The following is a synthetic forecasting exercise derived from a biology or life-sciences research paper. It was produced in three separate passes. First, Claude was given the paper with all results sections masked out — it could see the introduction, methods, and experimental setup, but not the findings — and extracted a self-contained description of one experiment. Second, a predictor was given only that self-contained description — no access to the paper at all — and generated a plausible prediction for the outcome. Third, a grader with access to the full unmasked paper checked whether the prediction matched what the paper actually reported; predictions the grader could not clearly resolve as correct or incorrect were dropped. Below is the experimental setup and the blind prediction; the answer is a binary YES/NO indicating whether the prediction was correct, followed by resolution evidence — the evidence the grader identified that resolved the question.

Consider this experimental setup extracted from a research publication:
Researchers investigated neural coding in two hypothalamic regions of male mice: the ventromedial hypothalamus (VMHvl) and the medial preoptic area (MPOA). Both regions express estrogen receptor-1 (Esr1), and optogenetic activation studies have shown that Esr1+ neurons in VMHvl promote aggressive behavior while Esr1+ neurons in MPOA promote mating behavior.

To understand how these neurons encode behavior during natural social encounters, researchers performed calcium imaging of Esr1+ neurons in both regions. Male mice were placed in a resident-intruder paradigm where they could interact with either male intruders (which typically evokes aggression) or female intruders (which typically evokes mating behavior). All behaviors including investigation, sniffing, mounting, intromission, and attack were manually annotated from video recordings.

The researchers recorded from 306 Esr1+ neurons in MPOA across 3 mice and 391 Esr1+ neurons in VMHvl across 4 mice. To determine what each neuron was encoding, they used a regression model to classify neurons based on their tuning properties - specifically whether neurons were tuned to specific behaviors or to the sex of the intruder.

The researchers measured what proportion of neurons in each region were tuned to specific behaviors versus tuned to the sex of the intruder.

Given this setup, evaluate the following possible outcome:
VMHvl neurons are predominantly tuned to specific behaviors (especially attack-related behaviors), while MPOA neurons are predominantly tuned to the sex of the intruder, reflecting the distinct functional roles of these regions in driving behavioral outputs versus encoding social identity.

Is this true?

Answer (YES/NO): NO